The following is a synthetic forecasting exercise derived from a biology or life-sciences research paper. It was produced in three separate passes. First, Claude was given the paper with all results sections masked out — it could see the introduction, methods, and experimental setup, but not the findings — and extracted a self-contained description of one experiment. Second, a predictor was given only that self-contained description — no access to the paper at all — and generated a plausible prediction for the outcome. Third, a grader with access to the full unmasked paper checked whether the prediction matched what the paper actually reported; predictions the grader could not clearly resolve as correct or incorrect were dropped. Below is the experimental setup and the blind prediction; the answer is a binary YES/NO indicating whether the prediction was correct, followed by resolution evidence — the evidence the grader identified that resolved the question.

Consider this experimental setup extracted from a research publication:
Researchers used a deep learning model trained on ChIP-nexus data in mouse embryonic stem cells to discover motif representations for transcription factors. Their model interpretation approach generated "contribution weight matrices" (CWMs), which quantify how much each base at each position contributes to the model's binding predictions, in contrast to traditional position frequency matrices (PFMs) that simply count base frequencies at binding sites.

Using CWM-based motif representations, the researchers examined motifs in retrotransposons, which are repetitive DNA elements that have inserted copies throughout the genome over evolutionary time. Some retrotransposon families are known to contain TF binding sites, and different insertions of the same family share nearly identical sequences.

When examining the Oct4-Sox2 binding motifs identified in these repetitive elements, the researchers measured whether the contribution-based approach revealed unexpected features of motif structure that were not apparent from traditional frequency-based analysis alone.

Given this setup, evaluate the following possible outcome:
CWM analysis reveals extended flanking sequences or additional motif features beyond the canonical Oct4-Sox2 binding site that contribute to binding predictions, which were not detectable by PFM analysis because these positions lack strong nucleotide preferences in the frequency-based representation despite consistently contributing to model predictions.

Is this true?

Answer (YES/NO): NO